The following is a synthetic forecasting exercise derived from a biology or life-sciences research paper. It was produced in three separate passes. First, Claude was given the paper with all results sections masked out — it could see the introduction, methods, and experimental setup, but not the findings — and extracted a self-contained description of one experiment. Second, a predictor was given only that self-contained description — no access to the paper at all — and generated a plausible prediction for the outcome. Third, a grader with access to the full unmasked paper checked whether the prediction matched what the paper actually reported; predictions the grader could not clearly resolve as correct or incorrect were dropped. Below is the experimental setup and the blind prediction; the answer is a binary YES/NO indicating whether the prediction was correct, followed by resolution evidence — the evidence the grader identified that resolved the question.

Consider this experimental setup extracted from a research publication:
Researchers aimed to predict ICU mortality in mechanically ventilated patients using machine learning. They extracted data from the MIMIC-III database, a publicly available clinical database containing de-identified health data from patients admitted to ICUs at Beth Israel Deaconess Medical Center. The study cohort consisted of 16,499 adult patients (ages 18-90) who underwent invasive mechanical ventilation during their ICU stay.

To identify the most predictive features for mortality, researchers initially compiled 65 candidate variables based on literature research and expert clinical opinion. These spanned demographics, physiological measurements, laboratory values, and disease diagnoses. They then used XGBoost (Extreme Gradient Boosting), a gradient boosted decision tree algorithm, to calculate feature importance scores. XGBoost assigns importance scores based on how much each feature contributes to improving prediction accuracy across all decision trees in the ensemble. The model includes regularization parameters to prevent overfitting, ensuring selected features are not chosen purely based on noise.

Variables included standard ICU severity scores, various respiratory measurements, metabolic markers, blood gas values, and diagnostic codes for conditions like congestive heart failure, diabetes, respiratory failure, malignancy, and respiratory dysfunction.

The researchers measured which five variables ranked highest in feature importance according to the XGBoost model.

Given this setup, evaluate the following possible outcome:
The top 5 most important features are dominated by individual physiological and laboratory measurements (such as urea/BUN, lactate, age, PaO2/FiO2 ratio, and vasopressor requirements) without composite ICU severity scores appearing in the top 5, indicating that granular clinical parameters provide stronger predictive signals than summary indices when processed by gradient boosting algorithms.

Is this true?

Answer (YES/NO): NO